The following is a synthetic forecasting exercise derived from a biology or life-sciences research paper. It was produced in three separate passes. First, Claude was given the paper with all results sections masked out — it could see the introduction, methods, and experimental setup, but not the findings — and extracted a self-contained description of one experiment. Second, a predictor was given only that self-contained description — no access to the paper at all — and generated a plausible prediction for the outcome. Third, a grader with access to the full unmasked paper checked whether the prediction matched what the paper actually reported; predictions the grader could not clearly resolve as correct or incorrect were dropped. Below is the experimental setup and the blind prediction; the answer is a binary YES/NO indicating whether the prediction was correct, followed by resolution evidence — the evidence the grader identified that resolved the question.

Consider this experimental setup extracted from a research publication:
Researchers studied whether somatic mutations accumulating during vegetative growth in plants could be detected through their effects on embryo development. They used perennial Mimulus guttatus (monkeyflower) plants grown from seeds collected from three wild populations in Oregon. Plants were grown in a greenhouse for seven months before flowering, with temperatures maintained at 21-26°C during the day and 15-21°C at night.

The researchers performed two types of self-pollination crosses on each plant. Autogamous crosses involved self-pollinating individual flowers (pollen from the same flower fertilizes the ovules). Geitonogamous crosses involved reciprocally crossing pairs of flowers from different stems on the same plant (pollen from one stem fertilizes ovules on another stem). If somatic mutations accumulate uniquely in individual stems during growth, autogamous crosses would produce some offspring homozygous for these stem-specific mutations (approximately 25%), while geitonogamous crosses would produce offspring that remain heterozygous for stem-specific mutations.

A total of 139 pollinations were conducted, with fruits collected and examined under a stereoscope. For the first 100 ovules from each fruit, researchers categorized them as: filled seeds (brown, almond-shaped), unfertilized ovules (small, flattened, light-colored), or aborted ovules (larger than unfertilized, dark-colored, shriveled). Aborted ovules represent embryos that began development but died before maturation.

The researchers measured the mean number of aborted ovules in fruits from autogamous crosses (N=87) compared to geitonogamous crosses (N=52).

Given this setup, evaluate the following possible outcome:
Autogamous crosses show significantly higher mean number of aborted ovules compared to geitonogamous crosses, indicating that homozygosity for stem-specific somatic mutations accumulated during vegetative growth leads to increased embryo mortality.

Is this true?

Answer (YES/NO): YES